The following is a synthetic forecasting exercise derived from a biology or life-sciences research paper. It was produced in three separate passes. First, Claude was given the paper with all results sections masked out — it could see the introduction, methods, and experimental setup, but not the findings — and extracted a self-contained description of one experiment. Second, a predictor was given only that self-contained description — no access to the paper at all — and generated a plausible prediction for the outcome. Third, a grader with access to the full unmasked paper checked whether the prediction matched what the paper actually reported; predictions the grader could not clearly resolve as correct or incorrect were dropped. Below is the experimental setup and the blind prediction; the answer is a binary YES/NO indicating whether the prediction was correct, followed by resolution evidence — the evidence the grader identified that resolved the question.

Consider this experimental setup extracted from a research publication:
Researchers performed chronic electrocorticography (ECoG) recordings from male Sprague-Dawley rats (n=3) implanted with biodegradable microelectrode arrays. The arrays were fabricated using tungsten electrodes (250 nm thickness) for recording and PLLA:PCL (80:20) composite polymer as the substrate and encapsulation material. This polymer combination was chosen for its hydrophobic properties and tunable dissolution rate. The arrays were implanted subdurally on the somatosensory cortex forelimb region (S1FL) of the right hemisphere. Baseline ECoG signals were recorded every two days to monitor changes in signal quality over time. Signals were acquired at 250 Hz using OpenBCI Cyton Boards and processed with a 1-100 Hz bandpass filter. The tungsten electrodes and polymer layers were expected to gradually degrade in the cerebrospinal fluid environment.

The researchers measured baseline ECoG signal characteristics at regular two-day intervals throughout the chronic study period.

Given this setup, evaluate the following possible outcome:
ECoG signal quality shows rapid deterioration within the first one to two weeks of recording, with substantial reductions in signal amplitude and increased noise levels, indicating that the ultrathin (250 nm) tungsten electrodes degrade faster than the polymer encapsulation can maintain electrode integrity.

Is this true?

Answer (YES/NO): NO